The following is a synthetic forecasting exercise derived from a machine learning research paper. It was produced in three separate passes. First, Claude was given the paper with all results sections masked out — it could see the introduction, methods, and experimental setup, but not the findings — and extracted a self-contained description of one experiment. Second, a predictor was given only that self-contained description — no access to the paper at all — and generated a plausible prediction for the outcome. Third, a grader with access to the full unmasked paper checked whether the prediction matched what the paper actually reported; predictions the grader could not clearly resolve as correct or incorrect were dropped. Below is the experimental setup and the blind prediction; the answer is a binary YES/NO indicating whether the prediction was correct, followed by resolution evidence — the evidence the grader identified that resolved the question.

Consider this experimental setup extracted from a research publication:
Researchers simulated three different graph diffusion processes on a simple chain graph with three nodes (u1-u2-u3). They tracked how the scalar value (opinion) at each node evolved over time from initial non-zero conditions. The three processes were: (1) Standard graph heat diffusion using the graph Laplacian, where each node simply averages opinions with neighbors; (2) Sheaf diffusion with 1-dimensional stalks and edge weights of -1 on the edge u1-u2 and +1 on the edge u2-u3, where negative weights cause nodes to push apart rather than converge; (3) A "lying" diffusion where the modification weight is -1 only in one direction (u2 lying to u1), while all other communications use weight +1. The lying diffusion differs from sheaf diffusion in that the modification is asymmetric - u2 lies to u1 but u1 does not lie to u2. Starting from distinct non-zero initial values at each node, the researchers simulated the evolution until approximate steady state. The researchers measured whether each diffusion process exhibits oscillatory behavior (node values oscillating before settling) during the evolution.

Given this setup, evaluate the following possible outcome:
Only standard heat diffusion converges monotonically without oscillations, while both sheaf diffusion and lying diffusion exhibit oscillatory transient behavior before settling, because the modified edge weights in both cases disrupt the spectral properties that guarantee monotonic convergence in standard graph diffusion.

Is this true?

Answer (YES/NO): NO